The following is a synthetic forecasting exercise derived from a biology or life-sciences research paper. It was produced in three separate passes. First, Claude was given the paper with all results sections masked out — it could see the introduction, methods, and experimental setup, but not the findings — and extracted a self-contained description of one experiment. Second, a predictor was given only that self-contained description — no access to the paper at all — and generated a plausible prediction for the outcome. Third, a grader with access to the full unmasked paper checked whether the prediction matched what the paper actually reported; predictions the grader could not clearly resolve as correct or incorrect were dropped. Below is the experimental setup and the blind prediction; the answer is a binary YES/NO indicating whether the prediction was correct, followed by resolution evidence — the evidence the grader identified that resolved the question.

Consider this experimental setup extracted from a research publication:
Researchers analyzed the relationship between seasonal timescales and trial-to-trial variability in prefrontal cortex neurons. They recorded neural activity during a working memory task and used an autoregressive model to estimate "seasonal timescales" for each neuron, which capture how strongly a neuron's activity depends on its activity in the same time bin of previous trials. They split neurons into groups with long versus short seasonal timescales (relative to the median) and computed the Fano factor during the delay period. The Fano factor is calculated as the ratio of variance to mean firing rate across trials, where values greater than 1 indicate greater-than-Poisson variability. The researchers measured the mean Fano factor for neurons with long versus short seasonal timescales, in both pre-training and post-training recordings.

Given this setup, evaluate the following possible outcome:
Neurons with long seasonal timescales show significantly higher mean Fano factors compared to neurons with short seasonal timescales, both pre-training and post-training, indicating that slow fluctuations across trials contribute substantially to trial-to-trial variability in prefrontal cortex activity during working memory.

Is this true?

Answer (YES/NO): YES